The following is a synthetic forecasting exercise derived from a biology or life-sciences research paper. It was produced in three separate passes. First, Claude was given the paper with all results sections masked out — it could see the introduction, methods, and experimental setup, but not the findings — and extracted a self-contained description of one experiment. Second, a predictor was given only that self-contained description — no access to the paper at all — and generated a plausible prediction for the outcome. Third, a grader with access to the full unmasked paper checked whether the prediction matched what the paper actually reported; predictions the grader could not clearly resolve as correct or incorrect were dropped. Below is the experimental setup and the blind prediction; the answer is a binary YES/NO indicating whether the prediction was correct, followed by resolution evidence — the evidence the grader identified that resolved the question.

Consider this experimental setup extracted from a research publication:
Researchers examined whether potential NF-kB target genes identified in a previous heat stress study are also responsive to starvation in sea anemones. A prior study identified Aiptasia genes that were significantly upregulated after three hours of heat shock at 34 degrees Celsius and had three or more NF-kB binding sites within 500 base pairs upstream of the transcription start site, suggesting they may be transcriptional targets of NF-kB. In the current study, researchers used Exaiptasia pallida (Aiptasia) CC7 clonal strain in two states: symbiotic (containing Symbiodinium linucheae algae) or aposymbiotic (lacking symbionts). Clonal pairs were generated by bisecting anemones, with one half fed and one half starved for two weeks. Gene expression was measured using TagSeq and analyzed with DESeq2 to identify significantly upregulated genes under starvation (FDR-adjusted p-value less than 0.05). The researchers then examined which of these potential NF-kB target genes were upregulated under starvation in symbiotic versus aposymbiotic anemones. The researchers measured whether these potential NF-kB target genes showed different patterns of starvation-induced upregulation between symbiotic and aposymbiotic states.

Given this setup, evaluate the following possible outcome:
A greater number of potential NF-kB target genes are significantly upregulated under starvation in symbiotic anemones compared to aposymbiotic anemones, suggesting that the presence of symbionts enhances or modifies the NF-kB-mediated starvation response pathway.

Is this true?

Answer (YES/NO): NO